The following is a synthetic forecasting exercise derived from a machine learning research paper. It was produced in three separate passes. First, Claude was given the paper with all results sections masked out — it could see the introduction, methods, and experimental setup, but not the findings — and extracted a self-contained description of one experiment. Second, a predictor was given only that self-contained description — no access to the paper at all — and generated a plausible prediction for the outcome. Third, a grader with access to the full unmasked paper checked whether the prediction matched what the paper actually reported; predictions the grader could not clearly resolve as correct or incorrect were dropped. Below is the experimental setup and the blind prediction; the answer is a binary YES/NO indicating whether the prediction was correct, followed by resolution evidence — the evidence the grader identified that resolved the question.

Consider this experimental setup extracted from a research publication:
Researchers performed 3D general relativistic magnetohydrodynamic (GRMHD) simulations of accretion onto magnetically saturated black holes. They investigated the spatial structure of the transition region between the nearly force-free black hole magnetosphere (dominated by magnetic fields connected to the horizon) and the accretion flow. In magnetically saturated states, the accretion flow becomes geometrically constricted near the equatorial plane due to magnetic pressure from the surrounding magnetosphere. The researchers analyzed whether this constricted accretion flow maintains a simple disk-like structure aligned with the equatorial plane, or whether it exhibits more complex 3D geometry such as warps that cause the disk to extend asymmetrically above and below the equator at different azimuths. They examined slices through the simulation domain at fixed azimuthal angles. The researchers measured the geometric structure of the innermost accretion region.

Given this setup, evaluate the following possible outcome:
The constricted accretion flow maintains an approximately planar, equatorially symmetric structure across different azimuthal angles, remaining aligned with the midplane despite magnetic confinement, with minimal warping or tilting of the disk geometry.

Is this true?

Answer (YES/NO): NO